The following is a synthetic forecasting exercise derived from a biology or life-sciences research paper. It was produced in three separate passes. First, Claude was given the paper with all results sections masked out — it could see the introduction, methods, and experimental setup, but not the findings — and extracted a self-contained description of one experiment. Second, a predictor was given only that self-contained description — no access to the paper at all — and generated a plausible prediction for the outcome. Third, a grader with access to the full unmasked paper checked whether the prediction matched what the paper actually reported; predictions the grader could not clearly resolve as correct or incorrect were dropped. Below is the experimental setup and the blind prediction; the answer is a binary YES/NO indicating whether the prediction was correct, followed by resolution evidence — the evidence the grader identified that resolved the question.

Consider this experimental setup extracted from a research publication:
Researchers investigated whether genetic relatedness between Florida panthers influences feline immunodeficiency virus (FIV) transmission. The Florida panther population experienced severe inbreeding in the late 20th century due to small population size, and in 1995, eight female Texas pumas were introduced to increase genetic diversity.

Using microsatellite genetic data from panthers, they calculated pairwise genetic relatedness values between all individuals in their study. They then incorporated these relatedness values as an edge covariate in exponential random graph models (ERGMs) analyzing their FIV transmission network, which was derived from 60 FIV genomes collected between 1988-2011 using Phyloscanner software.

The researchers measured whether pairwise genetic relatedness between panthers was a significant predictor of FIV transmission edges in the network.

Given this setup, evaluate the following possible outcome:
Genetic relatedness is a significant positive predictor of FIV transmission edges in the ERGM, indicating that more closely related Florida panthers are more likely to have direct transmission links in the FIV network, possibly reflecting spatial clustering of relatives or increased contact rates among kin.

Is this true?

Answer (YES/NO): NO